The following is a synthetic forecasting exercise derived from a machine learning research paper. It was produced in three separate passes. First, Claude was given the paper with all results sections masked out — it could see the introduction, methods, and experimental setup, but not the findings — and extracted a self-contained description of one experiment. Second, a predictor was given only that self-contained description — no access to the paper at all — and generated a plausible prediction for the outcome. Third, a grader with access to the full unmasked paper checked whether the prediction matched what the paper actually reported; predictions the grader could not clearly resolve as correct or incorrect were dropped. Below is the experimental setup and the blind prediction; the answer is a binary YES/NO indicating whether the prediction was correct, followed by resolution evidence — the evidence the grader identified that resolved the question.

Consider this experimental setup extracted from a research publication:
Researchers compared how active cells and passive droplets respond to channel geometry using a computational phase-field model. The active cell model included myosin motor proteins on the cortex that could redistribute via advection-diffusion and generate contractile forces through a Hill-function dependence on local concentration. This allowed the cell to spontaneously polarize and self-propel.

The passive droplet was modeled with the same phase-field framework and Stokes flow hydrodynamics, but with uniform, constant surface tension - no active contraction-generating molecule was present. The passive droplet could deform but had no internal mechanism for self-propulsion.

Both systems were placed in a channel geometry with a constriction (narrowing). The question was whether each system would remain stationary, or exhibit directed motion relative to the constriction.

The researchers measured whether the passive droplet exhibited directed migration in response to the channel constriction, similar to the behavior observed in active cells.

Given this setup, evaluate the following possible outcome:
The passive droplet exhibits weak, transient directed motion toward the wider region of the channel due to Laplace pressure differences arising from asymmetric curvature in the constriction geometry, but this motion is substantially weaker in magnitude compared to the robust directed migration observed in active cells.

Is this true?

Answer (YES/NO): NO